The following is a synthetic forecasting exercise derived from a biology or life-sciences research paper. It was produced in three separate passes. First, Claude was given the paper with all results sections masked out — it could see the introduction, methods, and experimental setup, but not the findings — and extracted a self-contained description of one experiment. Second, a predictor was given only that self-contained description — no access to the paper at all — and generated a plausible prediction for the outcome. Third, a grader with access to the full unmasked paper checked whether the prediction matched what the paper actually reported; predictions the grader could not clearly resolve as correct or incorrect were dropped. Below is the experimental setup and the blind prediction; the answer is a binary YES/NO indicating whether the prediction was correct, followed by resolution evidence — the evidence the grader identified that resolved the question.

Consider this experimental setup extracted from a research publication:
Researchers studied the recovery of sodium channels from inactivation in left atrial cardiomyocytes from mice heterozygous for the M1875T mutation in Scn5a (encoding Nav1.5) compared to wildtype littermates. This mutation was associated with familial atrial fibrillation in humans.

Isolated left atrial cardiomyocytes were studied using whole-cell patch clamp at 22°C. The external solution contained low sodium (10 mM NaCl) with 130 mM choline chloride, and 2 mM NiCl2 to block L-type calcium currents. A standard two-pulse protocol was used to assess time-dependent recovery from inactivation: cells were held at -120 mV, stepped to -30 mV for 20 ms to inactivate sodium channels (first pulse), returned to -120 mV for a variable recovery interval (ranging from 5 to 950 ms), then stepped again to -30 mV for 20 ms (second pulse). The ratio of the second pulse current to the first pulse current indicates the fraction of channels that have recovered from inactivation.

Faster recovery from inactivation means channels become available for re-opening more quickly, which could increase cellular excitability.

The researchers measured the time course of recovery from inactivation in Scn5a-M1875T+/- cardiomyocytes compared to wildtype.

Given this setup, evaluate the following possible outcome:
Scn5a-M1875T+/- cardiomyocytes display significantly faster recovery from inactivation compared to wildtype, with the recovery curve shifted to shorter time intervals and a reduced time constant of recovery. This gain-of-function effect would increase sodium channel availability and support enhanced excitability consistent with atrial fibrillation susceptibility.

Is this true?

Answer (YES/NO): NO